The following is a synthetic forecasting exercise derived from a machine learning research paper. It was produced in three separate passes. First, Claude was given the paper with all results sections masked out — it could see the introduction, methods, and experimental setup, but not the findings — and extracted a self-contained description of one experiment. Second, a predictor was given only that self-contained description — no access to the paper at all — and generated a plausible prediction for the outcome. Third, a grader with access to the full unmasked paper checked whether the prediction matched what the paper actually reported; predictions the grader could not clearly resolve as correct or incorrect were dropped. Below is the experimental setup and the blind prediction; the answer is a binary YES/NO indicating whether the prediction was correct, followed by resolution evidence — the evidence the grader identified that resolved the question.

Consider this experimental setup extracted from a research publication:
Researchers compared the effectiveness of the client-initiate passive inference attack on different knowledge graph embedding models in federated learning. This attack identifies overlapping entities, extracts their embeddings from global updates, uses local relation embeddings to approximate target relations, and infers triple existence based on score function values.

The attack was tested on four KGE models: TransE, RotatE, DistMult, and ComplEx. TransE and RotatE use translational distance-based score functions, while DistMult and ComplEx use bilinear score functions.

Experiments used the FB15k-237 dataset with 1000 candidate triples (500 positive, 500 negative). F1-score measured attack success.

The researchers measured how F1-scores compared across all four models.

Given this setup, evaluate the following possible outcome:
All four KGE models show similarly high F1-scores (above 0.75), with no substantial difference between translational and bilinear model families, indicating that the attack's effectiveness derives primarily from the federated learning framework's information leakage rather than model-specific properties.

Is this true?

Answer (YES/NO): NO